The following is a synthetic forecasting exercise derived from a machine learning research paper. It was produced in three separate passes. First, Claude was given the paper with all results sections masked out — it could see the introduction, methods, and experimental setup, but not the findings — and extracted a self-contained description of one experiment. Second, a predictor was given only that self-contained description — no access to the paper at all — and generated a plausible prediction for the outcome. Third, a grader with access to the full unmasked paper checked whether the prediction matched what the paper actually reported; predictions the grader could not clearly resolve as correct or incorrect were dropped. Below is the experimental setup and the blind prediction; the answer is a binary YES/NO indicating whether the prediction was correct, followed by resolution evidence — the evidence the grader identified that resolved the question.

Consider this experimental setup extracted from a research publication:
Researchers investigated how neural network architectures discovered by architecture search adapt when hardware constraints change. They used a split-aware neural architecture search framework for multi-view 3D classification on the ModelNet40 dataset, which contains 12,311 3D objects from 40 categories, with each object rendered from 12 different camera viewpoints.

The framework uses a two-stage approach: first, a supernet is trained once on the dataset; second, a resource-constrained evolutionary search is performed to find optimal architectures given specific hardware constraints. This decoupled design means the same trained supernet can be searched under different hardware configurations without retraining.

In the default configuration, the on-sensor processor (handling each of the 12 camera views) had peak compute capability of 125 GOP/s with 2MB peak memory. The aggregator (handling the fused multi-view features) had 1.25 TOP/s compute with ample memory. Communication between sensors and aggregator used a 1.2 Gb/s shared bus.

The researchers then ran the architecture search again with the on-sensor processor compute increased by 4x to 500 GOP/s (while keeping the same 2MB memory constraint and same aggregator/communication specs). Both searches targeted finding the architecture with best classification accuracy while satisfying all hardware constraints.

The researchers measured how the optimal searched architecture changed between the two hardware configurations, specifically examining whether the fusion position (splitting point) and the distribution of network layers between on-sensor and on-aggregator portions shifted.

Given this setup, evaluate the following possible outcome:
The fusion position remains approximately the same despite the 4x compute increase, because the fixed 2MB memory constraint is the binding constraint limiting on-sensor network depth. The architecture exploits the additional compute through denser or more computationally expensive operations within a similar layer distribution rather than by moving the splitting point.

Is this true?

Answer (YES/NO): NO